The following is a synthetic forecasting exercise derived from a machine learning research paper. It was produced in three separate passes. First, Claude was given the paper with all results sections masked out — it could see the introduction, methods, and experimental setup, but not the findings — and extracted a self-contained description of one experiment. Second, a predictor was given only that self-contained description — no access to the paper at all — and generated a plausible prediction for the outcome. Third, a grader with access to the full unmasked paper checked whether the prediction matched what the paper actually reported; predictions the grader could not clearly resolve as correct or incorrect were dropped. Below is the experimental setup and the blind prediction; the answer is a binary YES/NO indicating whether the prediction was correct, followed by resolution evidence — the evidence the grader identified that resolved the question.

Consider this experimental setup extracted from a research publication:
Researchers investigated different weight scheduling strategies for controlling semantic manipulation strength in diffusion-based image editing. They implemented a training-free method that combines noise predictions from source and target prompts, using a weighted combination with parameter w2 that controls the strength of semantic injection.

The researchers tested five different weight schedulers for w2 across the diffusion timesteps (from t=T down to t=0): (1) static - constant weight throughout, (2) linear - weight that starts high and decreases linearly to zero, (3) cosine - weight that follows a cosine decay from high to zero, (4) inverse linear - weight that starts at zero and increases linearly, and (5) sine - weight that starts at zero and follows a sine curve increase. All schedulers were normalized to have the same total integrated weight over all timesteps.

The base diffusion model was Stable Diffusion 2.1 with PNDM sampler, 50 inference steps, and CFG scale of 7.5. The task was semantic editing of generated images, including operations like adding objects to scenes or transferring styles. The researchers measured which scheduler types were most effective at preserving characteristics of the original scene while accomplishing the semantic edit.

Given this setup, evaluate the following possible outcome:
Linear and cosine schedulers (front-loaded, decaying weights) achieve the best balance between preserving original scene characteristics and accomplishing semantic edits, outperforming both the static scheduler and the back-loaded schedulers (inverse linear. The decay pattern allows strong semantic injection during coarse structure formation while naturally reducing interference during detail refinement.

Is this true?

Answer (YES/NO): NO